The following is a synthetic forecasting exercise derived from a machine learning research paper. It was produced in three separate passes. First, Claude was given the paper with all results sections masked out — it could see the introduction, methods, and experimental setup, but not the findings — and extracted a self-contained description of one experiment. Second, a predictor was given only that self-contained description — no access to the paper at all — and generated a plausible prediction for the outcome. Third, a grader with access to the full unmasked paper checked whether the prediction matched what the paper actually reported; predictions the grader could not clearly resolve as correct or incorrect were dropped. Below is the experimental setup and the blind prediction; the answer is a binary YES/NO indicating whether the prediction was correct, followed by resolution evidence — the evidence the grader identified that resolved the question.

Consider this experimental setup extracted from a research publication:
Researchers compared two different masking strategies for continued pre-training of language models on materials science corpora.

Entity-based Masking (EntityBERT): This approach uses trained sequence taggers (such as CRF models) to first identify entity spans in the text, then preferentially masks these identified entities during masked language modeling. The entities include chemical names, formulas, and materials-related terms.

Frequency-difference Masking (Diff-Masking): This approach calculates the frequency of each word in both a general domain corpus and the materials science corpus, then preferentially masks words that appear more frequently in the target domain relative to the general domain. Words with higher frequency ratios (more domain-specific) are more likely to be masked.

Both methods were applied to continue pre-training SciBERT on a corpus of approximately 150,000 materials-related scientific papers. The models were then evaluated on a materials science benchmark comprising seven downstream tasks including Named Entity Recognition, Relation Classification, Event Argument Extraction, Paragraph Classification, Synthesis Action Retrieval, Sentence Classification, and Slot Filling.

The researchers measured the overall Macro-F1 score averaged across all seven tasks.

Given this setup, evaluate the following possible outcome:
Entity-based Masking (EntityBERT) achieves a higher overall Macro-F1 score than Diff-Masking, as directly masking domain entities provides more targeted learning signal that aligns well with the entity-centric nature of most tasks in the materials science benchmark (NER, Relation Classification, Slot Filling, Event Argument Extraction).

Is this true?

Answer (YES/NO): NO